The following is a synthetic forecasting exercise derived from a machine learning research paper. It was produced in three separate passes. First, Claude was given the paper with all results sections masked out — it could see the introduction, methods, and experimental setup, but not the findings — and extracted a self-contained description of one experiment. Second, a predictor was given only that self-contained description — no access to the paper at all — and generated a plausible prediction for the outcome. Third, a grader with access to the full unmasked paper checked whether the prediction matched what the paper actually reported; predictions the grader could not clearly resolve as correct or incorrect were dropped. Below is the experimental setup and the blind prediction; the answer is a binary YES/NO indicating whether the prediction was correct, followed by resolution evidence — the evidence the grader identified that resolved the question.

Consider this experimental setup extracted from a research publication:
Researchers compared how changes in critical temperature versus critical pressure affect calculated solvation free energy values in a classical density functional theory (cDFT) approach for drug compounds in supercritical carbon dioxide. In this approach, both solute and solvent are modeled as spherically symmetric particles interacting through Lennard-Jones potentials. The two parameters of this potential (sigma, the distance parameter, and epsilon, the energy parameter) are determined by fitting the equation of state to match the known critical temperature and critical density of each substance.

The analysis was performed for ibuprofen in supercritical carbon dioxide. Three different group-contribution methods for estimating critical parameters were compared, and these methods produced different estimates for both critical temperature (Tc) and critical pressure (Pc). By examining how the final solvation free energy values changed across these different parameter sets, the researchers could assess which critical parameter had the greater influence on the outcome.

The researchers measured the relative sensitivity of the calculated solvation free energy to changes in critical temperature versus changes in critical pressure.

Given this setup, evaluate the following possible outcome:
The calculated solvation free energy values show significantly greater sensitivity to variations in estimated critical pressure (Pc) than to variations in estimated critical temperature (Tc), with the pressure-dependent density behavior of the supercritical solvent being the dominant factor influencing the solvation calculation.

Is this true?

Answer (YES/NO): NO